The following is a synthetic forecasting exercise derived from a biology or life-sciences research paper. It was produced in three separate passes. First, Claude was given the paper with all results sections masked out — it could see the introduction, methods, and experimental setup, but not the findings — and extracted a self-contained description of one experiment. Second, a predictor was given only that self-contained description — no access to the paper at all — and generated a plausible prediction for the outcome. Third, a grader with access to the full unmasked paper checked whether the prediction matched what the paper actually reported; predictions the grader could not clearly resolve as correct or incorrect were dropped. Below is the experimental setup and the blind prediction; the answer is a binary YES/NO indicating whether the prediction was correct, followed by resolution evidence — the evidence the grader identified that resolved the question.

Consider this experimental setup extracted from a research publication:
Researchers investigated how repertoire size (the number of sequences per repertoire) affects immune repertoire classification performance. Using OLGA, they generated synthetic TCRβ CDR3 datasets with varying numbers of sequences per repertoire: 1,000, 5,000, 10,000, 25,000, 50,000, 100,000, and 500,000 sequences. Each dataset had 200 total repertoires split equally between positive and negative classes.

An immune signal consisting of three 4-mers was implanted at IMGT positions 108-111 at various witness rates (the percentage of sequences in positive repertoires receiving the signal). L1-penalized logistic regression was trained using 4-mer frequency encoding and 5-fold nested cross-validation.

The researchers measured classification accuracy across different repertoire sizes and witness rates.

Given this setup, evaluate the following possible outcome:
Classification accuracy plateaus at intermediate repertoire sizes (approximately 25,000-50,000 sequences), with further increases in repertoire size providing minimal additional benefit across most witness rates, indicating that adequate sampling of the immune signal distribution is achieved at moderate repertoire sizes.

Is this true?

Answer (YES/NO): NO